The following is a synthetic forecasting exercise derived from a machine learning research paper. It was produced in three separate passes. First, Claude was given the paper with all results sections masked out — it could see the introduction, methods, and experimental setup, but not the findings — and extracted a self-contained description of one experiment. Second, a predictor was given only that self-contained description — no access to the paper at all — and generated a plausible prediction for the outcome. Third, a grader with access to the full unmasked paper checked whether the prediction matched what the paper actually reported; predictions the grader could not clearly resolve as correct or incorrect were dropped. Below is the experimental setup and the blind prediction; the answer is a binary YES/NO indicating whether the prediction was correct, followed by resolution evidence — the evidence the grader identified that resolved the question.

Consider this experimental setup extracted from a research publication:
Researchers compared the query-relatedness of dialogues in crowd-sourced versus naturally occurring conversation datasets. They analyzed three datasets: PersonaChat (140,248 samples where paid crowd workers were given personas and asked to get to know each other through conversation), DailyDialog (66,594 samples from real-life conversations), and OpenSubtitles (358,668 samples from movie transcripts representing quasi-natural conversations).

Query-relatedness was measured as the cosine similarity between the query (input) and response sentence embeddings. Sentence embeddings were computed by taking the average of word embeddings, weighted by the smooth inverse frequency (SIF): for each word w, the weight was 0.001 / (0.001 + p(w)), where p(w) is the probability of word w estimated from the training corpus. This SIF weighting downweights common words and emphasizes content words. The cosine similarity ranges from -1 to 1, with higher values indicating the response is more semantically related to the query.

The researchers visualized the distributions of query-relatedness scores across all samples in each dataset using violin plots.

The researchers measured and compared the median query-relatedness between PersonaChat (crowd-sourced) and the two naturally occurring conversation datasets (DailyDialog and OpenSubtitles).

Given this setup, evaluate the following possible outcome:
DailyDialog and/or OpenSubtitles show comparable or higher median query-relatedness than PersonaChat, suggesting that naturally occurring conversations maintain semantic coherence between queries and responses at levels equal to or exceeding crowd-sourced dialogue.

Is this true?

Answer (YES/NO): YES